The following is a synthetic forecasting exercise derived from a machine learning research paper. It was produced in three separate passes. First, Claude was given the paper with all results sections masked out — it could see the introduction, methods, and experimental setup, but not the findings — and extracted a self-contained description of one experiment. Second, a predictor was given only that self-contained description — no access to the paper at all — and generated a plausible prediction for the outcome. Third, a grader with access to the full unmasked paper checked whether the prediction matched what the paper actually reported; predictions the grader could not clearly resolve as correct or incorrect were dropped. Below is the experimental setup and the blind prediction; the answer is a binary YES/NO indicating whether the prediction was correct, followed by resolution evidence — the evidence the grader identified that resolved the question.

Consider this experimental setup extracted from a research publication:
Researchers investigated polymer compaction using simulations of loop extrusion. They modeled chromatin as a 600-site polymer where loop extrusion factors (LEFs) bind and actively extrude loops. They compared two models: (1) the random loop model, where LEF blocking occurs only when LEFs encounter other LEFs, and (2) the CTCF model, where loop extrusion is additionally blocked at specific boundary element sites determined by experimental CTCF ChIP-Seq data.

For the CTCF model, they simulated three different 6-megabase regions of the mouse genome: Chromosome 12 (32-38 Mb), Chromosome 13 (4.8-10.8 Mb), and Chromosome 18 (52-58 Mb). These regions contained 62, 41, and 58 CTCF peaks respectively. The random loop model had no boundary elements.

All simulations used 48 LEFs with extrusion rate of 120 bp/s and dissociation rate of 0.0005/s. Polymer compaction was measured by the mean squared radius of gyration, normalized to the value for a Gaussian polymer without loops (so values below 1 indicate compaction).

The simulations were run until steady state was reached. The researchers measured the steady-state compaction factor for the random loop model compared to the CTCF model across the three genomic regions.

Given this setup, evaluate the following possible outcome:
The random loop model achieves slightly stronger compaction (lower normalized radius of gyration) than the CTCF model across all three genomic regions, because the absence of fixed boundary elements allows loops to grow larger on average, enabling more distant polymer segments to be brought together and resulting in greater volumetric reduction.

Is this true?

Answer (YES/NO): NO